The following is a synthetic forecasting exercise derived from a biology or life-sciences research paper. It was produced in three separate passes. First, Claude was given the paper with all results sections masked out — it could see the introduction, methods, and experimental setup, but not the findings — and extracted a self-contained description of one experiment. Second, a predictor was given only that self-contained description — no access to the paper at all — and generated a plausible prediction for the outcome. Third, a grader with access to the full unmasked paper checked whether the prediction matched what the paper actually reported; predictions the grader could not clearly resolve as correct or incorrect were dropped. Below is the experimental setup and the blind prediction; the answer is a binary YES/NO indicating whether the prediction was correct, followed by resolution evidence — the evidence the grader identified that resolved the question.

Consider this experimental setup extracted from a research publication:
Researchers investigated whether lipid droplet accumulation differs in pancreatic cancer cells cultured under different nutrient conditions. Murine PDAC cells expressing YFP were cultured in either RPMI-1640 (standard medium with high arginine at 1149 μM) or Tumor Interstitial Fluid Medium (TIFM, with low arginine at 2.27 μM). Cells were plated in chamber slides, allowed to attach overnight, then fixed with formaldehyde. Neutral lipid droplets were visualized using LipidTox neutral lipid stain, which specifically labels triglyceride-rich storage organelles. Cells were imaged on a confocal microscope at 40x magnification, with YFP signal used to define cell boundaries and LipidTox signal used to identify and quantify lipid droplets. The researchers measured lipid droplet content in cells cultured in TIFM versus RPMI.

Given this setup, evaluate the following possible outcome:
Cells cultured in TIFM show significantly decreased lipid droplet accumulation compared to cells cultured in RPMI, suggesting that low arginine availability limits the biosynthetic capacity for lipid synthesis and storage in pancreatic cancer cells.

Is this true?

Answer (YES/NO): NO